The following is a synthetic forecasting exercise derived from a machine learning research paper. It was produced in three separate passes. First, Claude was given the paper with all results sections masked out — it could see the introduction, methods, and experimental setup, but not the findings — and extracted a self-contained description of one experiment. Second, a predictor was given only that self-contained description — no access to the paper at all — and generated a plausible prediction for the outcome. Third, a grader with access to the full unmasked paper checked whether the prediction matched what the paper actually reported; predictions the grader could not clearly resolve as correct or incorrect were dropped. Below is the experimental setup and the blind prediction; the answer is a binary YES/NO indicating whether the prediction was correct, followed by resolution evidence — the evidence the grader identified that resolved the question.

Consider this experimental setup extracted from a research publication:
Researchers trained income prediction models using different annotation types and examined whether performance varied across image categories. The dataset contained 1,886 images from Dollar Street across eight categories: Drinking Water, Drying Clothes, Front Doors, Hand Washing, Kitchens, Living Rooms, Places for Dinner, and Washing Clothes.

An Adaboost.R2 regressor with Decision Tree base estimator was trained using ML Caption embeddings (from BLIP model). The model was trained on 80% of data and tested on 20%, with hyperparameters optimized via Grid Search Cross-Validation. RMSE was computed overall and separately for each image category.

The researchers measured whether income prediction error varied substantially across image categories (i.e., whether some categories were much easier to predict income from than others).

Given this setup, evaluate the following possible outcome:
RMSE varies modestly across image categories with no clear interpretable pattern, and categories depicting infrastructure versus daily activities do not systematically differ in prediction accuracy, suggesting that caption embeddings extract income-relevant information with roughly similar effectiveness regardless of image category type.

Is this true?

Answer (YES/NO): NO